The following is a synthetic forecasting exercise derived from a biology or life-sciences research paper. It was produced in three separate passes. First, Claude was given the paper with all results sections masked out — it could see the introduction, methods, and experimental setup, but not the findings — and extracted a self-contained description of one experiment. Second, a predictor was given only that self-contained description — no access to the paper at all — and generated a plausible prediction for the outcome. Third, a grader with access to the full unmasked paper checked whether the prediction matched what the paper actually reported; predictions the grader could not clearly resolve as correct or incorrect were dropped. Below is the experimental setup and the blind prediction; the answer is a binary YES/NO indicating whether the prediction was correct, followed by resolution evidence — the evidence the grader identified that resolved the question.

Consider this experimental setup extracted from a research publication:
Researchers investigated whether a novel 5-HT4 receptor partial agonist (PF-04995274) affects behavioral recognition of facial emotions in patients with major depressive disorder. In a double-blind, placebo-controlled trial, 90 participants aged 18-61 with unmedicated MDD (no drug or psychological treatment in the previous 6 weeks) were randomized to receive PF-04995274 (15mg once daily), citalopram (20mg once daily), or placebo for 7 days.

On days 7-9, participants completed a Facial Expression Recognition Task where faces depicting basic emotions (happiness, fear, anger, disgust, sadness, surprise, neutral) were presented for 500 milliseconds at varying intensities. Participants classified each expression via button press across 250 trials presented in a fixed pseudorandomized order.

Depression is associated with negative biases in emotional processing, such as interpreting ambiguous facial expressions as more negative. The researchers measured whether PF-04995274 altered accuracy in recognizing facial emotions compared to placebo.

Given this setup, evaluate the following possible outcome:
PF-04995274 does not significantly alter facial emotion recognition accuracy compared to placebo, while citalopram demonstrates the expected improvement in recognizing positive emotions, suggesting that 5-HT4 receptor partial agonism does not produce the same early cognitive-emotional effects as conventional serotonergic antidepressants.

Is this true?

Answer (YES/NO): YES